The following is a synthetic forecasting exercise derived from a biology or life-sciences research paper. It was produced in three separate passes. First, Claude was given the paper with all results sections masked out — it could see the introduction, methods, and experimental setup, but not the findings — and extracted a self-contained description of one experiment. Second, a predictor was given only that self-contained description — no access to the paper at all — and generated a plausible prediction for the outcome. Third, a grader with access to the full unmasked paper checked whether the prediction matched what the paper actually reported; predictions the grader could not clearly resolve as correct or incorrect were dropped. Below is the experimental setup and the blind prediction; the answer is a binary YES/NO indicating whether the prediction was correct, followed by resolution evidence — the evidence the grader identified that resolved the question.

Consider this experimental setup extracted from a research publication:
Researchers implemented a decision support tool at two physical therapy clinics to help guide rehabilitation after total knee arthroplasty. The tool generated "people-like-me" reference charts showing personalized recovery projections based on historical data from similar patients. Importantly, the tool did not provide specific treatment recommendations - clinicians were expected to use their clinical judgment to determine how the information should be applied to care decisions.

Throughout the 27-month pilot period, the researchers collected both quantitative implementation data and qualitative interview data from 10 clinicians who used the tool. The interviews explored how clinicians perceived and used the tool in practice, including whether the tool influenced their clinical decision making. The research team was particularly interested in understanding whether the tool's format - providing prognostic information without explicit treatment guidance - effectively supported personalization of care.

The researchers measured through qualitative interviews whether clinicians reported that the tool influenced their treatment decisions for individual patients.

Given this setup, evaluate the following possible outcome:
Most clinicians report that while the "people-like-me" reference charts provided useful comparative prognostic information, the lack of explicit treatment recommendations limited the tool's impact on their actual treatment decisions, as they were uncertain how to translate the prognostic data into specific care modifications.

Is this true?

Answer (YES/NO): NO